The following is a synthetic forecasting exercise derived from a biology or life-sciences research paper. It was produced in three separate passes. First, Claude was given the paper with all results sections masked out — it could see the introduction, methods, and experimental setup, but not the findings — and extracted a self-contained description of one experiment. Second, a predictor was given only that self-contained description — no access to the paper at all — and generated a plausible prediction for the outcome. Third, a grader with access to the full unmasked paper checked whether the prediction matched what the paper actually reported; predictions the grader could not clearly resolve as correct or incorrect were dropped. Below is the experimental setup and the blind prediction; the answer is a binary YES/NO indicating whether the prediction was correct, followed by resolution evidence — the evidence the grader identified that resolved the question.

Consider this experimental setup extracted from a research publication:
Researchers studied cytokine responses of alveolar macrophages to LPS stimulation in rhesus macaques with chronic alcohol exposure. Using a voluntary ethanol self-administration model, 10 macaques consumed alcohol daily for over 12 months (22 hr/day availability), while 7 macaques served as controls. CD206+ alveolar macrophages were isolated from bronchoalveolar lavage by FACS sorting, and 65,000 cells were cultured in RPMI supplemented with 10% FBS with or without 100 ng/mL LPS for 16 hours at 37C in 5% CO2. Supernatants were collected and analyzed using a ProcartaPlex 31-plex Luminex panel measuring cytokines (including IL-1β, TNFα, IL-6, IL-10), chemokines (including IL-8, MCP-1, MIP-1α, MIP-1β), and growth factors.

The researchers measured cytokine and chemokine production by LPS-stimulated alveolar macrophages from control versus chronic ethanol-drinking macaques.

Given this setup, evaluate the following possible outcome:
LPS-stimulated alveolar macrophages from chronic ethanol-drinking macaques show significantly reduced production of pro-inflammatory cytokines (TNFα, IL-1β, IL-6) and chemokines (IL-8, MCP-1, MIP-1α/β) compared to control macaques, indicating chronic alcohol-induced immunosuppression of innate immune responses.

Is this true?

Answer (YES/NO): NO